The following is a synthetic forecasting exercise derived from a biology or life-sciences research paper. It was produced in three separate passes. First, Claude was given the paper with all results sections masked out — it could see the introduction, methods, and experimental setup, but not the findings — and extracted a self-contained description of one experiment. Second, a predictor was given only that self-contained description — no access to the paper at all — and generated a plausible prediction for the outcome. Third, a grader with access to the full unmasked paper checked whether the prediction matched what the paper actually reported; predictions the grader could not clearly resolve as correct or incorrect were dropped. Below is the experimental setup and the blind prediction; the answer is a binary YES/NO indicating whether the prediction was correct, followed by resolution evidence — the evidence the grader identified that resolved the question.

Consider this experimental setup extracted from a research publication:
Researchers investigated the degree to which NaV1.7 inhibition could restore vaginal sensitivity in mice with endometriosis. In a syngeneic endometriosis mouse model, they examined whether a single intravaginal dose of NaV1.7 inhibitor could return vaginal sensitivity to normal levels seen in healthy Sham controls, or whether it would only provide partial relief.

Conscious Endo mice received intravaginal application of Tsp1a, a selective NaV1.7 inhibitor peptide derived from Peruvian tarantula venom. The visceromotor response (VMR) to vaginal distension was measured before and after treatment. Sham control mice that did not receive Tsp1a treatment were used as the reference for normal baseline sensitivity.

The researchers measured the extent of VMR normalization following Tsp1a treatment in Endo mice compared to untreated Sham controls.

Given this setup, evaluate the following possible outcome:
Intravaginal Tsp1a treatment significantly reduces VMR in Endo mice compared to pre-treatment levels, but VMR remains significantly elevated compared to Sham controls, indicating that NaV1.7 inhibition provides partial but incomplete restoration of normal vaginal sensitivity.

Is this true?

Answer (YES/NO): NO